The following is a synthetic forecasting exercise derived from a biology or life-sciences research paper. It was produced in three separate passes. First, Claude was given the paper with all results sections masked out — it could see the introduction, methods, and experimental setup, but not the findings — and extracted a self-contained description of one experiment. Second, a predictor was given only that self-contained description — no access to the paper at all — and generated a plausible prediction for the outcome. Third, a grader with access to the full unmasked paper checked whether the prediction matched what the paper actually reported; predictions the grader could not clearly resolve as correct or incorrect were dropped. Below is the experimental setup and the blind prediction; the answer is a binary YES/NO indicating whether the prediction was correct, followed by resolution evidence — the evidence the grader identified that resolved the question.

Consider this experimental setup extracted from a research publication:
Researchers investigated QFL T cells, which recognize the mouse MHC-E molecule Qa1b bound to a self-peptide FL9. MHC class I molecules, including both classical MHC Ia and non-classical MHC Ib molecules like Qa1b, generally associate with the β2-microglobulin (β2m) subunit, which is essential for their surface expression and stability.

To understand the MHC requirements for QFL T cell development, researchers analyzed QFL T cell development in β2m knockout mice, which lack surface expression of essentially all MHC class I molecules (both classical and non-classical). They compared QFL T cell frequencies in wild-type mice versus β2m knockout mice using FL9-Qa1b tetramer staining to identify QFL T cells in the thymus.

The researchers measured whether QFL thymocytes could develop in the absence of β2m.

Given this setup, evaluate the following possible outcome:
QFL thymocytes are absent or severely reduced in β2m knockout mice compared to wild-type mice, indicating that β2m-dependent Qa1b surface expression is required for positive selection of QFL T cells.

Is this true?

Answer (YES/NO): NO